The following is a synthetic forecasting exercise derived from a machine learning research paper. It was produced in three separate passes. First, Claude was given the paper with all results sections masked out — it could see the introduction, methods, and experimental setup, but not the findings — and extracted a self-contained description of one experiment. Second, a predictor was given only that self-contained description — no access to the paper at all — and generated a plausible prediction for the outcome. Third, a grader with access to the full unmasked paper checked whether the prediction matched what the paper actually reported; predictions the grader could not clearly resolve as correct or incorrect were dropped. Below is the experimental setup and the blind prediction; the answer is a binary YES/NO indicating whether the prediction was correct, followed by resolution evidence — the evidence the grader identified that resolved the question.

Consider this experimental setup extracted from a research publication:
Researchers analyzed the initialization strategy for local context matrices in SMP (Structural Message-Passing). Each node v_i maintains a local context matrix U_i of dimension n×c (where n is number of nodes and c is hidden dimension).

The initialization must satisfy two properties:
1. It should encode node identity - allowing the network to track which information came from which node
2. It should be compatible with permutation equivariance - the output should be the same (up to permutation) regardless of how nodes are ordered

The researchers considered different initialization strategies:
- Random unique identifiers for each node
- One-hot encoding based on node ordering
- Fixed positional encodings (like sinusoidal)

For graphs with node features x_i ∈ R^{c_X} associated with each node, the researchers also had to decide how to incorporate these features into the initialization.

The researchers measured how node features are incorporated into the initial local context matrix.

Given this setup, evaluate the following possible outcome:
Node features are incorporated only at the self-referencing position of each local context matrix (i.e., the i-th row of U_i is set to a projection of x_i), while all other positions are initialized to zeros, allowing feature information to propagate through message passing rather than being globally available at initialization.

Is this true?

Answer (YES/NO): YES